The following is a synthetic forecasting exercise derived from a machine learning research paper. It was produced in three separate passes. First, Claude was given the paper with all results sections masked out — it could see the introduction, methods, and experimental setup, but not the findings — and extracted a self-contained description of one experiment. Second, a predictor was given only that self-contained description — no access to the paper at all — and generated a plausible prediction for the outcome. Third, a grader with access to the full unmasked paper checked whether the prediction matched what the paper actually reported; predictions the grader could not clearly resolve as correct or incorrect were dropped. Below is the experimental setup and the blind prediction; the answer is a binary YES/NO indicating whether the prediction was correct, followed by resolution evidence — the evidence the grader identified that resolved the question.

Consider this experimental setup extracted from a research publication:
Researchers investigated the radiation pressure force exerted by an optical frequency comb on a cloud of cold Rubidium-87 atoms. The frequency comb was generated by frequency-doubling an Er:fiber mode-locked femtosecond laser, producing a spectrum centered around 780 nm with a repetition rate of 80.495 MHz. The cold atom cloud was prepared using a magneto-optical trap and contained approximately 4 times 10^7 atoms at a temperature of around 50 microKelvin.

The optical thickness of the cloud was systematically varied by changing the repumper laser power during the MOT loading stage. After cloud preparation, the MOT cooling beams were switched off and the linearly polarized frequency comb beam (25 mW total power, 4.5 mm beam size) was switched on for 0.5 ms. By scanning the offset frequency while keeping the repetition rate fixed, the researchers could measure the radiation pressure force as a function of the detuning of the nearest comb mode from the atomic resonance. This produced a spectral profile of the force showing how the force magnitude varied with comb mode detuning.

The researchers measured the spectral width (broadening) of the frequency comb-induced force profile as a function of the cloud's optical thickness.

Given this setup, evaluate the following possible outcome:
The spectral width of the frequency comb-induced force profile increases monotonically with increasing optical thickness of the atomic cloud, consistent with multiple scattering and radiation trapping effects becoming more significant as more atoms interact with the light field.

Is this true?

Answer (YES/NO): YES